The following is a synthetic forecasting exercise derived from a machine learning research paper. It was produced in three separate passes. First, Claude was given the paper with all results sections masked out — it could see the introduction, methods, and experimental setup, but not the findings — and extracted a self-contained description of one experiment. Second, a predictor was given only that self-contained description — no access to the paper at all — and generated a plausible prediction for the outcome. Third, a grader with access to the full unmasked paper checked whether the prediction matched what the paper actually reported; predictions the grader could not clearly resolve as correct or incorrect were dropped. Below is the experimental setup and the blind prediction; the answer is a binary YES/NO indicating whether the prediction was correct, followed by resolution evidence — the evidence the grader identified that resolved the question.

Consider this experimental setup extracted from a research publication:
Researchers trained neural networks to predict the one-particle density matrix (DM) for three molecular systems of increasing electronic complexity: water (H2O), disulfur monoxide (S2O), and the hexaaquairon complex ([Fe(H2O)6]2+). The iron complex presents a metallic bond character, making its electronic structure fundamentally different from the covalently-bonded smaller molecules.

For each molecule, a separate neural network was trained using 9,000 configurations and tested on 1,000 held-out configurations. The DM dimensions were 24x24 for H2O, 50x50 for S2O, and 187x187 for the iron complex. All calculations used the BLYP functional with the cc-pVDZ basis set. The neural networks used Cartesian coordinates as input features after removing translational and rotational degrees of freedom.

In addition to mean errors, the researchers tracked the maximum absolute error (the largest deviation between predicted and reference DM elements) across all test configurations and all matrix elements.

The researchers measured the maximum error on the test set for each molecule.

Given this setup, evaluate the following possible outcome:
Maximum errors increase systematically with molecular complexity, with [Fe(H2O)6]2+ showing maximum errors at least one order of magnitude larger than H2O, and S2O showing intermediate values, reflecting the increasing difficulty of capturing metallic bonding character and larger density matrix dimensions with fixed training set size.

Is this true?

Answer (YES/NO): NO